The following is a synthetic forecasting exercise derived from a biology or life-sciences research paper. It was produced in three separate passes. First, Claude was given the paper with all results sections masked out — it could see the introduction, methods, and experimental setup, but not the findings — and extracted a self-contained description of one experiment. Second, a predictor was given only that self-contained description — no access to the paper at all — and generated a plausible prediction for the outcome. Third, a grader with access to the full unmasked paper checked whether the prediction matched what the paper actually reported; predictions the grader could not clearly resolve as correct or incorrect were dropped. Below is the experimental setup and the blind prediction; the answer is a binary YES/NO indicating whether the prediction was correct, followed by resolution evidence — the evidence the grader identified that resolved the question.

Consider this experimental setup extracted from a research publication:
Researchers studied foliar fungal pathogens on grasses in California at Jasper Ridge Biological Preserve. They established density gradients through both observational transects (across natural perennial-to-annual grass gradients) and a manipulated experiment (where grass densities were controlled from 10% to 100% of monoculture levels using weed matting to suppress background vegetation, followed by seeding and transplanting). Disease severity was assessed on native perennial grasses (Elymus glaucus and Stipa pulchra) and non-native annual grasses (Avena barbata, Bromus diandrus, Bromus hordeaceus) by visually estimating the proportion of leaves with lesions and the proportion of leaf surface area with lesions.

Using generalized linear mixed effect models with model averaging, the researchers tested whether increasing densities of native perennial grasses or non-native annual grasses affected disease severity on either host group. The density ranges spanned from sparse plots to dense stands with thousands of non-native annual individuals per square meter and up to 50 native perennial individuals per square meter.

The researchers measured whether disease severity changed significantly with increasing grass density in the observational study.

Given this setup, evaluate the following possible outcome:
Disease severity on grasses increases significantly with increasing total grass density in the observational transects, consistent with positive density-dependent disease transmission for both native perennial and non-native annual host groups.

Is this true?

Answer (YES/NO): NO